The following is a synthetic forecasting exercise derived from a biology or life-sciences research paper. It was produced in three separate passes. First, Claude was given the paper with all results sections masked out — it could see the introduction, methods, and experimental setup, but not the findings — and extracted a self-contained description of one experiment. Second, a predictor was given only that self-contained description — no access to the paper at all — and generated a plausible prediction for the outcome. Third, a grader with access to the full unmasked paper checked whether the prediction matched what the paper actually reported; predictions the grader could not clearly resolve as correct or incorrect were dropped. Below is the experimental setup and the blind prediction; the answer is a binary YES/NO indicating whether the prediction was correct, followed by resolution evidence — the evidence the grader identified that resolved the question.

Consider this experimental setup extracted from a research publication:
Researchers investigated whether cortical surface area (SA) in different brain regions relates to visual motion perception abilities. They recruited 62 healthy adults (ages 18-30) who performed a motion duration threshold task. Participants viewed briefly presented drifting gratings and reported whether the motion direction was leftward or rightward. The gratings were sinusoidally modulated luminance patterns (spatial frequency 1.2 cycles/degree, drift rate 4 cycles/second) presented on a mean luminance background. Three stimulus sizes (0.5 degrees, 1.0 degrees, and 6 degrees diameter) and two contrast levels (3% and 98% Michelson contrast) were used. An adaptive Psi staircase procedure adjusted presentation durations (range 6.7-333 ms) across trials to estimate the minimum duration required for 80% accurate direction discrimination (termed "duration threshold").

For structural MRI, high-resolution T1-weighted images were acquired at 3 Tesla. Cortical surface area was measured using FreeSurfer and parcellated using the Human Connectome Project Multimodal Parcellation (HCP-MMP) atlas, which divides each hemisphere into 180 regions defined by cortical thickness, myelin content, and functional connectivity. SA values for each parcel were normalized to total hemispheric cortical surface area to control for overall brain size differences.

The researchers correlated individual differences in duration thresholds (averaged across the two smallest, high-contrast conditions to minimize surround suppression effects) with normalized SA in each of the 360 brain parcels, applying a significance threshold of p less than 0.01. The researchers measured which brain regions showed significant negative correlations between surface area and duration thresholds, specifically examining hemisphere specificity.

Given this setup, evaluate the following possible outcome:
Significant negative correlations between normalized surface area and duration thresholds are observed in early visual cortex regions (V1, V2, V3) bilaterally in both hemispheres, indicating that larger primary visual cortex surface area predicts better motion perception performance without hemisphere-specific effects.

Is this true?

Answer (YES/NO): NO